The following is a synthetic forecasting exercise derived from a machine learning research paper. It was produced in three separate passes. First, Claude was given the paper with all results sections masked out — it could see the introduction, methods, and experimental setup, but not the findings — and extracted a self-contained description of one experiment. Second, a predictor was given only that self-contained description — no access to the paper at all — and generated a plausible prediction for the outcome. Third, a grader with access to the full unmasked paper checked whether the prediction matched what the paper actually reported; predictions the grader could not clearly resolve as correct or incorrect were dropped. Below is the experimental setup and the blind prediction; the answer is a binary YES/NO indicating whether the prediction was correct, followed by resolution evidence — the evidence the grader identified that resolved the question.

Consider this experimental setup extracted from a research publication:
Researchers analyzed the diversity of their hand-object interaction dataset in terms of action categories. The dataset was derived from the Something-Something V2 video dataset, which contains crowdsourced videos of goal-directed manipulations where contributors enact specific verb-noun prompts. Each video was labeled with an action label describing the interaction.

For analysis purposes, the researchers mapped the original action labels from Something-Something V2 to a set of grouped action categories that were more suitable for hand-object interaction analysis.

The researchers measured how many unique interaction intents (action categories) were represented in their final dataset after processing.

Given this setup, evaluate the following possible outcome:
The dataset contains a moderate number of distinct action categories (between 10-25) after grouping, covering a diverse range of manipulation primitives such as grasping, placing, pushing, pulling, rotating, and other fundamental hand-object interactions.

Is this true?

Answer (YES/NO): NO